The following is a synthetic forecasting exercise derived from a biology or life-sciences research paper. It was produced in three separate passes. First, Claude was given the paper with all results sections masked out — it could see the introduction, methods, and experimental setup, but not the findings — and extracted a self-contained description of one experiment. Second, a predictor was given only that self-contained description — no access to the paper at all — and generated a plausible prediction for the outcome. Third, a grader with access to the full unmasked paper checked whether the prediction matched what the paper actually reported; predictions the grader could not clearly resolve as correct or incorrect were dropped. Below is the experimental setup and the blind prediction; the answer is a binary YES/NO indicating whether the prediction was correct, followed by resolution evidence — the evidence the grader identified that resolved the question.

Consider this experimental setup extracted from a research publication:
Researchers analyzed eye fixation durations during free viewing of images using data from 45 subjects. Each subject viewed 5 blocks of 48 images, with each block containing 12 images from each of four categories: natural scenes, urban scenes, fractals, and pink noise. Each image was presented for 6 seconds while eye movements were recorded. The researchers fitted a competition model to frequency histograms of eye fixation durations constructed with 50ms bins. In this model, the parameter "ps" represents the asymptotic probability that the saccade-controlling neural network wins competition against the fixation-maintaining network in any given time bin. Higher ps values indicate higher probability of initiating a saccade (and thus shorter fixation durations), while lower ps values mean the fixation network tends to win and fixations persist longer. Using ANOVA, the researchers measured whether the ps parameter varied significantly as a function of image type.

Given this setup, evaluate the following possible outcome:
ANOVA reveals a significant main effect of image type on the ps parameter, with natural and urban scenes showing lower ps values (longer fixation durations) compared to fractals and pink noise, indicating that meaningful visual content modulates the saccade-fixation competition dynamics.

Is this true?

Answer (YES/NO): NO